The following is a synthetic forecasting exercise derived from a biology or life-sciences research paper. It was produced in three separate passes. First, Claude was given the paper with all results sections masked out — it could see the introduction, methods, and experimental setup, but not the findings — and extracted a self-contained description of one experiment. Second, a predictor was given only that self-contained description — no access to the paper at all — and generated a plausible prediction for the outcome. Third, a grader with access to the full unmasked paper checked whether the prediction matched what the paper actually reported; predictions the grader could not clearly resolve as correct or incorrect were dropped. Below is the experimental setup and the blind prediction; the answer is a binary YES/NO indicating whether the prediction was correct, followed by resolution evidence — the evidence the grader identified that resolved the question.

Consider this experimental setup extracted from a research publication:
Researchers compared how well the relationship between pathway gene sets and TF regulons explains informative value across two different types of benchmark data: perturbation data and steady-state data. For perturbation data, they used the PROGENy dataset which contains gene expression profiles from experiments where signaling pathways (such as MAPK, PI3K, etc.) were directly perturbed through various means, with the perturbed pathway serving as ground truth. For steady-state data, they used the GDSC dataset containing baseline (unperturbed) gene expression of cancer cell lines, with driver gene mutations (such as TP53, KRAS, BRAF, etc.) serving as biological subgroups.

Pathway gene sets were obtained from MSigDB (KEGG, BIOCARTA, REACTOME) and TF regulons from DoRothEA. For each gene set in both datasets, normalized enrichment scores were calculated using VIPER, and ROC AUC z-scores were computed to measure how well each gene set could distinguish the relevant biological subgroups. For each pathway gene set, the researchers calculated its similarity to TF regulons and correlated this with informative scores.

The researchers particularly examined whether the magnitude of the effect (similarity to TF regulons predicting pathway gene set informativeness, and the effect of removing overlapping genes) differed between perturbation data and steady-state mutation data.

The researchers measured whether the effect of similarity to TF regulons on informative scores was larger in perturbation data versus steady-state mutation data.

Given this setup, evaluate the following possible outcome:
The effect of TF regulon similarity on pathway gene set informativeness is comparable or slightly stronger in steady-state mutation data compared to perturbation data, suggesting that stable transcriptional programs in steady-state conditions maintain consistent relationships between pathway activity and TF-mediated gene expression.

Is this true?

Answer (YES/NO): NO